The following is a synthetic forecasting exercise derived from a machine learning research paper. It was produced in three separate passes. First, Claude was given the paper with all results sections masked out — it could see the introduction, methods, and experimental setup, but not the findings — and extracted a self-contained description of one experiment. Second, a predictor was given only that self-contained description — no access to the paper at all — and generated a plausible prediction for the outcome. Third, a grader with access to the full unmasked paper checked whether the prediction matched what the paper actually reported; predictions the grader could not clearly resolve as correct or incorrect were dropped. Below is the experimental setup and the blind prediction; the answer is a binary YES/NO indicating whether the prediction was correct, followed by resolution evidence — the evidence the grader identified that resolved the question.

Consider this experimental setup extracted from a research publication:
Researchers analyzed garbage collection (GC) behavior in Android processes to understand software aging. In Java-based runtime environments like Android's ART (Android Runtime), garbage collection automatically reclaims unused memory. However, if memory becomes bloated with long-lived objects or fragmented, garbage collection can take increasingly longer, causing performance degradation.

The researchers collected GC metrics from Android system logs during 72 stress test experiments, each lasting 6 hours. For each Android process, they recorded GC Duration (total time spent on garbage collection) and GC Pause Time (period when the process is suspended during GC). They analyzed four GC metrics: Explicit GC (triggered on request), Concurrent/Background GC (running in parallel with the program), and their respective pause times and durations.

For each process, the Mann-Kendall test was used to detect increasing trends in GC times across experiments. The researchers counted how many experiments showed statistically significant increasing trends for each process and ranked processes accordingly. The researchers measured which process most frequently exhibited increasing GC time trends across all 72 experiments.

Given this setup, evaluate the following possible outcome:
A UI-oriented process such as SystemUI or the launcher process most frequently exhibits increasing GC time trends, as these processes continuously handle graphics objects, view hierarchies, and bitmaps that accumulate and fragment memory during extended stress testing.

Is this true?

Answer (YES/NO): NO